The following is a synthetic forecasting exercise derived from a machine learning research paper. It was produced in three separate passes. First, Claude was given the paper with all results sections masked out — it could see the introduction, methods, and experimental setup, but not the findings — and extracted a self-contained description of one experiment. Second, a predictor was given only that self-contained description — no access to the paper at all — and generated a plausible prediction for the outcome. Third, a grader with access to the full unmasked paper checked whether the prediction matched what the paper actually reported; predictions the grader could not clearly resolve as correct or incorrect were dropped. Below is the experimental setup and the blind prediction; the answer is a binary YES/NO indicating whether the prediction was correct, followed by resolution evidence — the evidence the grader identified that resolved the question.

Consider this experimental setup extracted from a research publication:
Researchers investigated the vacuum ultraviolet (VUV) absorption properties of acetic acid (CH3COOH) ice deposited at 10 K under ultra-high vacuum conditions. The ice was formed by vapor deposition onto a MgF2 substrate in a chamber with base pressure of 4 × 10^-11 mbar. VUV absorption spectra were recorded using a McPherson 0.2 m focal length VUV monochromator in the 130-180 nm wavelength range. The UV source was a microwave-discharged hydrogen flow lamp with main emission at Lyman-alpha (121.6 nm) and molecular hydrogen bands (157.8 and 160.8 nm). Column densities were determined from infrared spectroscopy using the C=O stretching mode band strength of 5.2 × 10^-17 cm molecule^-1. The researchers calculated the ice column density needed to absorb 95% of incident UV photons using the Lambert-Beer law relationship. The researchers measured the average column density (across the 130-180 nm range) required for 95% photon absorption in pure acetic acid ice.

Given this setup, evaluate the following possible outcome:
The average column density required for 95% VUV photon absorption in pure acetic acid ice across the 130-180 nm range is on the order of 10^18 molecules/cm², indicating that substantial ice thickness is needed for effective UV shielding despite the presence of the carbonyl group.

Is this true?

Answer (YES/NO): NO